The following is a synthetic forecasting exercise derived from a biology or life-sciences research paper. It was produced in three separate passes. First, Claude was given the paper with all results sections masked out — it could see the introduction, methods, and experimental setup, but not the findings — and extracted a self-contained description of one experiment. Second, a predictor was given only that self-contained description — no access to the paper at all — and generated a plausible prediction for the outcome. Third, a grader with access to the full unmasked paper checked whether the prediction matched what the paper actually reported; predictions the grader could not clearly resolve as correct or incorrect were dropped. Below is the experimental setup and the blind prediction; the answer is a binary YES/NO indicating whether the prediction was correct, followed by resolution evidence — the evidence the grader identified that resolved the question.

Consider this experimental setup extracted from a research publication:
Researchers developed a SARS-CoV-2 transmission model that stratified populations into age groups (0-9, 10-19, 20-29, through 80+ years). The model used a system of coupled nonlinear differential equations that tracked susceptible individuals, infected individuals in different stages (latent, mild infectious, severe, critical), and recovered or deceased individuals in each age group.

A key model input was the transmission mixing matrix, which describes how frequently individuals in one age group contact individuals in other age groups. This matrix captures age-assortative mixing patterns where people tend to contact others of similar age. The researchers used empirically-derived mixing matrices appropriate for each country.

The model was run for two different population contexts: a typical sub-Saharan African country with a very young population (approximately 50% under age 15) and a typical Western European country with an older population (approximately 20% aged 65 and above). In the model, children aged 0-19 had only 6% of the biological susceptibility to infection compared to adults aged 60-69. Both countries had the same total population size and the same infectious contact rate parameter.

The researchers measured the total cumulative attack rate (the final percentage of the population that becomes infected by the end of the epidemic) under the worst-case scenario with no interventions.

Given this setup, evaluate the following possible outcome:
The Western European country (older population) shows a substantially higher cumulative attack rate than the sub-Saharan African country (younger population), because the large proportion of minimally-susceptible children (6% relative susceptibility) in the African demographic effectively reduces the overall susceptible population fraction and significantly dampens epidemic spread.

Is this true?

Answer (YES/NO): YES